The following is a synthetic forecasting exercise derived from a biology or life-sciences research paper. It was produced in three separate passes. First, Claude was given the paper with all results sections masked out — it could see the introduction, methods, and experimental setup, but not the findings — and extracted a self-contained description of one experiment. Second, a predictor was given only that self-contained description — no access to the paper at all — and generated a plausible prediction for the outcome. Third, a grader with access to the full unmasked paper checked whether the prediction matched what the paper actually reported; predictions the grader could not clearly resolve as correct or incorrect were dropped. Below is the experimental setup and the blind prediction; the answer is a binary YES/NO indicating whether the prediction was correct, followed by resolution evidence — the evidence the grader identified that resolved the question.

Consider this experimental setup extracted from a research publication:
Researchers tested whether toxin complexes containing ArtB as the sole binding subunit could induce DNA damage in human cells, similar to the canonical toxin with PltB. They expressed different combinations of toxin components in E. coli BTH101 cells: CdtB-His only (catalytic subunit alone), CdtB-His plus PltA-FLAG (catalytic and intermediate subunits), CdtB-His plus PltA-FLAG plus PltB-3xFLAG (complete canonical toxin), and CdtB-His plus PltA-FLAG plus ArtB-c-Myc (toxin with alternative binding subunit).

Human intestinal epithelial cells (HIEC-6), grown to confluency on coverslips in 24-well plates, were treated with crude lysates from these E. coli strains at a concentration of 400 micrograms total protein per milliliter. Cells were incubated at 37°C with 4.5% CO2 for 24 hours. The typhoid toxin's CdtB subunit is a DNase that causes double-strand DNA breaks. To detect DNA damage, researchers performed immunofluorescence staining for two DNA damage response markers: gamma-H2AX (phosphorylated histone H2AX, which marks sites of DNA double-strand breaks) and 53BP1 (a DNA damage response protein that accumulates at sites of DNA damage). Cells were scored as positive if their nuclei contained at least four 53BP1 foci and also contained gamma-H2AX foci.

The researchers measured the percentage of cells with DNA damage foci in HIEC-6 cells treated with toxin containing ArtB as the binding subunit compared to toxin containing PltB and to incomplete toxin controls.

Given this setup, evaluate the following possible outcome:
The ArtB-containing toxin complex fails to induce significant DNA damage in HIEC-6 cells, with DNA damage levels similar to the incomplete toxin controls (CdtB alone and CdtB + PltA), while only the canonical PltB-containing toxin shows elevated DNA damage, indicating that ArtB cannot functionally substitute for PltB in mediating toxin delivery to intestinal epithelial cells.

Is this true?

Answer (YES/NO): NO